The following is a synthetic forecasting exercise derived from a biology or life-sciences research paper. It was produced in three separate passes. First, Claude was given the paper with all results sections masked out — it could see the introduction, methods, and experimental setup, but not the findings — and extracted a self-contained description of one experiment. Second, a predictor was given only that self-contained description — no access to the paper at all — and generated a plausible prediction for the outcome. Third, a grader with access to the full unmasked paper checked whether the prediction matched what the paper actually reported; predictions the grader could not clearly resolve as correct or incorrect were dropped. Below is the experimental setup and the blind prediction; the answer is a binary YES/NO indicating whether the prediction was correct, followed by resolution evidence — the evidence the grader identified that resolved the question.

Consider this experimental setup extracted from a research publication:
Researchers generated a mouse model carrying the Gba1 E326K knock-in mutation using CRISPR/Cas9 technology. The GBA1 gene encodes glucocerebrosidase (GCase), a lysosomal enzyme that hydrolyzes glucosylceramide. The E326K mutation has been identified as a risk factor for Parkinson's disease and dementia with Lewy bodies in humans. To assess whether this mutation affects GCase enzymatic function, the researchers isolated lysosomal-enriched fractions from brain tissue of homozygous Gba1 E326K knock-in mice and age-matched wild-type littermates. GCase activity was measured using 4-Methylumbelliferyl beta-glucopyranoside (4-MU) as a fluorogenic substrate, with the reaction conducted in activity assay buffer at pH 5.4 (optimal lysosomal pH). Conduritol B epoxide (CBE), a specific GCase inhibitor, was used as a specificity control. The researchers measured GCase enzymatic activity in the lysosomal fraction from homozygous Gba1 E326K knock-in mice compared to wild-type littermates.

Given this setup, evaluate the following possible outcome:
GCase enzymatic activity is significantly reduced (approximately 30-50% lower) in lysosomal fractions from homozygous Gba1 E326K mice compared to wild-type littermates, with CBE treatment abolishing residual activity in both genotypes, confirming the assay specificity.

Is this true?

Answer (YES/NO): YES